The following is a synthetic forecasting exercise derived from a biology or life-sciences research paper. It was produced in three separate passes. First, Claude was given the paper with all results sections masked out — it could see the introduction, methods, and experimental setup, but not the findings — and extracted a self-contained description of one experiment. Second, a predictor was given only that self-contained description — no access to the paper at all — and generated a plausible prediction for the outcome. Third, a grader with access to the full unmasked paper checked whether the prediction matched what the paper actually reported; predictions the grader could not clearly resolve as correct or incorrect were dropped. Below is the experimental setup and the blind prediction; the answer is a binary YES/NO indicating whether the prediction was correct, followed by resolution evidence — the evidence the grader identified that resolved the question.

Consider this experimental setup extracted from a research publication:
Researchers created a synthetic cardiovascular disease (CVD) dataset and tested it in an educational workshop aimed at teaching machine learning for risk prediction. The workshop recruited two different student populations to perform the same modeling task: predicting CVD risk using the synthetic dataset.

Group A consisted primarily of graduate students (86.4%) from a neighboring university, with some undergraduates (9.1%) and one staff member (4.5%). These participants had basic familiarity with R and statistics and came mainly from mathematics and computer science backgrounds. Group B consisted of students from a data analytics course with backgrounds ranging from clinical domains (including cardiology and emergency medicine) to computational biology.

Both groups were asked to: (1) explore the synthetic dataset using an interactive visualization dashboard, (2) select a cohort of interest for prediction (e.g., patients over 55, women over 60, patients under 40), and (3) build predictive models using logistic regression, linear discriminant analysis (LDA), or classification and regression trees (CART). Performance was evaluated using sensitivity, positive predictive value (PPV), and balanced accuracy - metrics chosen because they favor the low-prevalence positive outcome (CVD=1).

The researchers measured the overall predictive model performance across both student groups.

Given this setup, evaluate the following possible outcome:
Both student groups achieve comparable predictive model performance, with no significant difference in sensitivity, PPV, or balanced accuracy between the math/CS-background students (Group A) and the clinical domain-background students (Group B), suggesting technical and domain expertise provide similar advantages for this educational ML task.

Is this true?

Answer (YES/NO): NO